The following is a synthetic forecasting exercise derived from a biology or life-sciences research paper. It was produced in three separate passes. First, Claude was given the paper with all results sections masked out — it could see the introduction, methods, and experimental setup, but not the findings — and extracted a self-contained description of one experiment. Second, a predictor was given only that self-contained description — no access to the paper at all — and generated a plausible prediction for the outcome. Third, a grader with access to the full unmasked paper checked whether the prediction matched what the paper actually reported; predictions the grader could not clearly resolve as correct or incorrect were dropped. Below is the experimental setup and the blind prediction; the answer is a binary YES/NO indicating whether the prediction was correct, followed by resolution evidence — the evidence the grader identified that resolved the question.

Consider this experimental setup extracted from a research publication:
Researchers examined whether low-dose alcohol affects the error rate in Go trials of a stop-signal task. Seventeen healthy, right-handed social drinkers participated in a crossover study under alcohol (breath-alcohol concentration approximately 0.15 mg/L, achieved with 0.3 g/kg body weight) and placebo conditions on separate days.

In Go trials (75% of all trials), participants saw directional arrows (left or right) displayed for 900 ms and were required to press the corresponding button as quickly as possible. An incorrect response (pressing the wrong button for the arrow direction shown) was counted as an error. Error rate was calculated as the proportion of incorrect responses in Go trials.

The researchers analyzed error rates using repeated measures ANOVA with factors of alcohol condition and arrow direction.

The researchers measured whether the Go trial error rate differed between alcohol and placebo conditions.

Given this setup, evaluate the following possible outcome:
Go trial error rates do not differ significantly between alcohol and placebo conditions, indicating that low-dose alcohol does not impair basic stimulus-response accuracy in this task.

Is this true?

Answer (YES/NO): YES